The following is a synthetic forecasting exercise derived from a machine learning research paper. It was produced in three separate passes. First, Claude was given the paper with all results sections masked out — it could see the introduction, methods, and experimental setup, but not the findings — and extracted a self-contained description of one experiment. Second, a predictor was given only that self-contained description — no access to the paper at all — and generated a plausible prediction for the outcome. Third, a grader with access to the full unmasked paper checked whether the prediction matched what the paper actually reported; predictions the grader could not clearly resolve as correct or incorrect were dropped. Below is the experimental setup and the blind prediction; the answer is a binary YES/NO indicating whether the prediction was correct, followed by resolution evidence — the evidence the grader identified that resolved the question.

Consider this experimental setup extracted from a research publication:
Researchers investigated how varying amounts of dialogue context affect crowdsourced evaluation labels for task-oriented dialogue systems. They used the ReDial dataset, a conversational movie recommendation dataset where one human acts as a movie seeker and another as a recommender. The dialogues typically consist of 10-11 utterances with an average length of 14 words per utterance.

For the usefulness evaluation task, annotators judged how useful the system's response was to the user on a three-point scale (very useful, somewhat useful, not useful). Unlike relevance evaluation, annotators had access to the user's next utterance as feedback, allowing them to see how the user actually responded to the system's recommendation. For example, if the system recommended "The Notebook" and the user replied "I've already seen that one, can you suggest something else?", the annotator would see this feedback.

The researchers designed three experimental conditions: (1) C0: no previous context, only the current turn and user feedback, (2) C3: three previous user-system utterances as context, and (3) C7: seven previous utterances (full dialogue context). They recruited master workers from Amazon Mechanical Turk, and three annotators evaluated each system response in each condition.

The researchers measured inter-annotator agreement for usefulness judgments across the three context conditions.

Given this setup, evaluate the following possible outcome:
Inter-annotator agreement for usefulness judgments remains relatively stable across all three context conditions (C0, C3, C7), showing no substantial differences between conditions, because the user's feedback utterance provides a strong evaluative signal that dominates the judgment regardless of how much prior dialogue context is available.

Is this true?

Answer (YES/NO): NO